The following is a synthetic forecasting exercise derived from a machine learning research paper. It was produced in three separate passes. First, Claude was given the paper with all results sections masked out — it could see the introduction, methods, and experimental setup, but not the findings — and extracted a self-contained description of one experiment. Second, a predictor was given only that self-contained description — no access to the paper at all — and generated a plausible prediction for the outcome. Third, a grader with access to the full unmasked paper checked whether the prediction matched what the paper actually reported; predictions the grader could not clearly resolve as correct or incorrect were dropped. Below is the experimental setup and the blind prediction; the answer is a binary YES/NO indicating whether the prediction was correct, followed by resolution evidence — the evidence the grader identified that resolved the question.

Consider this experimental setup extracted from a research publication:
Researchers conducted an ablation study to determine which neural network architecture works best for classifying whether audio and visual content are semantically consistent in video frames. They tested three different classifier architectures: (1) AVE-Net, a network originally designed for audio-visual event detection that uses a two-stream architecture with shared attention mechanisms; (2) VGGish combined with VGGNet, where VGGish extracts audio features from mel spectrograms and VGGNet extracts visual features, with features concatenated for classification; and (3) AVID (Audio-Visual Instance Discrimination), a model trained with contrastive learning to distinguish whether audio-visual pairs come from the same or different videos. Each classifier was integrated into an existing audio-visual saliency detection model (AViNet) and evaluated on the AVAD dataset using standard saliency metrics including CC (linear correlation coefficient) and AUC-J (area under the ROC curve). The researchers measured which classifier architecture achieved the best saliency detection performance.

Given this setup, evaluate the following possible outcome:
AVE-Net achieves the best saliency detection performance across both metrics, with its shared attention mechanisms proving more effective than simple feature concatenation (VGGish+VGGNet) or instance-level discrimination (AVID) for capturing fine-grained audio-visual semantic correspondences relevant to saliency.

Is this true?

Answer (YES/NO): NO